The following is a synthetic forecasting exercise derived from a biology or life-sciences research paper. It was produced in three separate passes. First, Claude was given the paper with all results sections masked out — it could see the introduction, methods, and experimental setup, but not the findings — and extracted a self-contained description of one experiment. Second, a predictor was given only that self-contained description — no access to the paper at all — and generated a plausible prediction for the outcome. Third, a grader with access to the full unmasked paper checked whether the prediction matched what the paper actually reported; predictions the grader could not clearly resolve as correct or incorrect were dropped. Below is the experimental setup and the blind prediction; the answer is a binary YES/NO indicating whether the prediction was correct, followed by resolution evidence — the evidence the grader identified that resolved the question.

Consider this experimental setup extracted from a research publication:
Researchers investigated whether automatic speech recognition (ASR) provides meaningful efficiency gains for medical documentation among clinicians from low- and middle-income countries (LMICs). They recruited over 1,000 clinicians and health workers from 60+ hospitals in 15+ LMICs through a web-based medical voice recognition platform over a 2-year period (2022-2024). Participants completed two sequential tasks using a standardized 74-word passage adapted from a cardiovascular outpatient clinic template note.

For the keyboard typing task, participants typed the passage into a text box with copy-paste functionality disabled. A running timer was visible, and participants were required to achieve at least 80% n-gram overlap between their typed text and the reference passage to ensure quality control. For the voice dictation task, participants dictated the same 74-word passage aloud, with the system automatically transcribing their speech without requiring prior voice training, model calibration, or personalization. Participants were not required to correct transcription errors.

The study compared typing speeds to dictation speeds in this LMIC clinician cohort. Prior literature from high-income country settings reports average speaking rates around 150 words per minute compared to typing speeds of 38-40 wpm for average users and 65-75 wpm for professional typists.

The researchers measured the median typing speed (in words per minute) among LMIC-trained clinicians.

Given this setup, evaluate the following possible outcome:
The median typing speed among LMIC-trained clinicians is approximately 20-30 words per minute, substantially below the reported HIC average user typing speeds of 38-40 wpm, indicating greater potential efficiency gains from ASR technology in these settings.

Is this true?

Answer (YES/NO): YES